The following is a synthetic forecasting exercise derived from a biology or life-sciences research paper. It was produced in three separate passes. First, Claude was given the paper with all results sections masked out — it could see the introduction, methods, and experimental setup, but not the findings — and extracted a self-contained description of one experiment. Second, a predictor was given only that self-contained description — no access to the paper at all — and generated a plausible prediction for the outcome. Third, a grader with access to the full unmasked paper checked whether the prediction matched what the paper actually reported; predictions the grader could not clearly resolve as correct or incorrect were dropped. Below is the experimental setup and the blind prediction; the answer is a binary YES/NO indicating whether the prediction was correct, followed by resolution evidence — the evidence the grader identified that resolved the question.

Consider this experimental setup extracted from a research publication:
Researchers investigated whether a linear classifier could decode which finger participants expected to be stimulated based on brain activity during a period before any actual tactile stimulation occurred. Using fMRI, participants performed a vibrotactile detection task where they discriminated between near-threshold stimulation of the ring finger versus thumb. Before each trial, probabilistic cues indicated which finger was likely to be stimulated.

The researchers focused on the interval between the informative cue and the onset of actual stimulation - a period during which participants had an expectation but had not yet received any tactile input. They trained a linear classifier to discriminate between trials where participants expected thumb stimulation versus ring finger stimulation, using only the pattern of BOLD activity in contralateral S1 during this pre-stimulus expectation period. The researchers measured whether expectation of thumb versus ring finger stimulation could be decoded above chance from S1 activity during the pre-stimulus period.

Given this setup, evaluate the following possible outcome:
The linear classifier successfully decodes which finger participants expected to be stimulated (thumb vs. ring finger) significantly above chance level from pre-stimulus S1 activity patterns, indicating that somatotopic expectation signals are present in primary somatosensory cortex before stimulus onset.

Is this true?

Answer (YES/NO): YES